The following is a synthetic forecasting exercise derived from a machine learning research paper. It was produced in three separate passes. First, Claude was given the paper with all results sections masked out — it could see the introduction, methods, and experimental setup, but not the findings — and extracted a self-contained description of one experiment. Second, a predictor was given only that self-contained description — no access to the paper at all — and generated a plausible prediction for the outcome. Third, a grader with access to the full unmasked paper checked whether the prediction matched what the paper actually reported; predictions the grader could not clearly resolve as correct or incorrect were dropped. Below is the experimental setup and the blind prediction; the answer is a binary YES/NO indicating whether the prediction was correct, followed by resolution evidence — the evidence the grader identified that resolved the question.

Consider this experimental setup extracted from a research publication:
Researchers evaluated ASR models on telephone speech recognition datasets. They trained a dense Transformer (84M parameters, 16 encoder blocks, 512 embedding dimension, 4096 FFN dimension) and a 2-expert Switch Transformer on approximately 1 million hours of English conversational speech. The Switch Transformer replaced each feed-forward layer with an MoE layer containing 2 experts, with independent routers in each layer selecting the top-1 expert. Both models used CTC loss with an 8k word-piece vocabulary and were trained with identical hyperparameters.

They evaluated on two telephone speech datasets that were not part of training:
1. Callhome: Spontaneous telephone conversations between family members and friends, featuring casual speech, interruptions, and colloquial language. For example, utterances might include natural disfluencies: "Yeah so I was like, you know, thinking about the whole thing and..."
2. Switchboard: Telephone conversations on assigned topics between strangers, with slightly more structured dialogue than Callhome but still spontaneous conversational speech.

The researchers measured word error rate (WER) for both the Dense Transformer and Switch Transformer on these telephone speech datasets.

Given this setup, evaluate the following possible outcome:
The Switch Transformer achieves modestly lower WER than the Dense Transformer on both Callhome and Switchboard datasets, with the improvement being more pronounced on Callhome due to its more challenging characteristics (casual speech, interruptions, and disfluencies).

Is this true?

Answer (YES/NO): NO